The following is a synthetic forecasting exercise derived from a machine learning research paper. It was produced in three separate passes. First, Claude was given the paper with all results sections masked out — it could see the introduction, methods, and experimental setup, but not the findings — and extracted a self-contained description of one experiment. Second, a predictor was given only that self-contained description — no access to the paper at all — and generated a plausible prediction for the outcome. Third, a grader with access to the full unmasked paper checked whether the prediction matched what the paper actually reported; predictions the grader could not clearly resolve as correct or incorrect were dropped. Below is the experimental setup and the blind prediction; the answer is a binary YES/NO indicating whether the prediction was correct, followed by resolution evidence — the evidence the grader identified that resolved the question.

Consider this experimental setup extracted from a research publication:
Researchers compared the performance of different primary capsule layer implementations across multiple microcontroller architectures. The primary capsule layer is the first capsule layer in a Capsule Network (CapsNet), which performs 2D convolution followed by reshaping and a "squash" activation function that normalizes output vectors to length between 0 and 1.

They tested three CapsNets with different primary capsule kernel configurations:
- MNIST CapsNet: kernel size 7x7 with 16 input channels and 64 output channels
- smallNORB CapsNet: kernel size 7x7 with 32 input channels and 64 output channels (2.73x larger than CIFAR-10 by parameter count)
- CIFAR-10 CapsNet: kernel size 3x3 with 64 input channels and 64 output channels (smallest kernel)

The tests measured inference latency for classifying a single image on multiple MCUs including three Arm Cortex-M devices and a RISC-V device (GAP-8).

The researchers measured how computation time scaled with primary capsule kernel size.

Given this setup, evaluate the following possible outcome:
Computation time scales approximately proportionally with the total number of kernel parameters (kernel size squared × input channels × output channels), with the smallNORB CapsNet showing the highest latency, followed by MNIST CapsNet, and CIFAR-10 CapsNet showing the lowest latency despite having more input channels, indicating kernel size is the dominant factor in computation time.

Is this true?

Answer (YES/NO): NO